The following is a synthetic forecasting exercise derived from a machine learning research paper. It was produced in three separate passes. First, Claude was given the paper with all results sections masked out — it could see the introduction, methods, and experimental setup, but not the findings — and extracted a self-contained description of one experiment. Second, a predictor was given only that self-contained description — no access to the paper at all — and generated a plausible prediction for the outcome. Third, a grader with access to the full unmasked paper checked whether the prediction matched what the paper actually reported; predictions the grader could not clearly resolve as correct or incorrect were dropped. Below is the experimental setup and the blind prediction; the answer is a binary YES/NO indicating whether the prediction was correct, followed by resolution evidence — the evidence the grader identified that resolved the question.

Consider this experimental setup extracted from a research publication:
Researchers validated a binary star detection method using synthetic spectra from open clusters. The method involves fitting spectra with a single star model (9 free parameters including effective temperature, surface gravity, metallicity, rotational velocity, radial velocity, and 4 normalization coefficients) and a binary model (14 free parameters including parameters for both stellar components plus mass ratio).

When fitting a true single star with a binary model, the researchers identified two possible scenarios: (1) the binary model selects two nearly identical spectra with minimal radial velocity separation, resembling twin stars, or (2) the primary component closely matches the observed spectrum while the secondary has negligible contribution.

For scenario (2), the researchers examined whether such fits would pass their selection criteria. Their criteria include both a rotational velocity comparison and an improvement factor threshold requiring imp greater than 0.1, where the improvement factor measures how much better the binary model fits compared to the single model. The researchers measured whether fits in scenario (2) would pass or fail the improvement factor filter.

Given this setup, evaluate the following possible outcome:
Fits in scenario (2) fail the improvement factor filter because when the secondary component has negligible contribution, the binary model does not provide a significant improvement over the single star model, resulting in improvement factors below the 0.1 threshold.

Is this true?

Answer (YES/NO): YES